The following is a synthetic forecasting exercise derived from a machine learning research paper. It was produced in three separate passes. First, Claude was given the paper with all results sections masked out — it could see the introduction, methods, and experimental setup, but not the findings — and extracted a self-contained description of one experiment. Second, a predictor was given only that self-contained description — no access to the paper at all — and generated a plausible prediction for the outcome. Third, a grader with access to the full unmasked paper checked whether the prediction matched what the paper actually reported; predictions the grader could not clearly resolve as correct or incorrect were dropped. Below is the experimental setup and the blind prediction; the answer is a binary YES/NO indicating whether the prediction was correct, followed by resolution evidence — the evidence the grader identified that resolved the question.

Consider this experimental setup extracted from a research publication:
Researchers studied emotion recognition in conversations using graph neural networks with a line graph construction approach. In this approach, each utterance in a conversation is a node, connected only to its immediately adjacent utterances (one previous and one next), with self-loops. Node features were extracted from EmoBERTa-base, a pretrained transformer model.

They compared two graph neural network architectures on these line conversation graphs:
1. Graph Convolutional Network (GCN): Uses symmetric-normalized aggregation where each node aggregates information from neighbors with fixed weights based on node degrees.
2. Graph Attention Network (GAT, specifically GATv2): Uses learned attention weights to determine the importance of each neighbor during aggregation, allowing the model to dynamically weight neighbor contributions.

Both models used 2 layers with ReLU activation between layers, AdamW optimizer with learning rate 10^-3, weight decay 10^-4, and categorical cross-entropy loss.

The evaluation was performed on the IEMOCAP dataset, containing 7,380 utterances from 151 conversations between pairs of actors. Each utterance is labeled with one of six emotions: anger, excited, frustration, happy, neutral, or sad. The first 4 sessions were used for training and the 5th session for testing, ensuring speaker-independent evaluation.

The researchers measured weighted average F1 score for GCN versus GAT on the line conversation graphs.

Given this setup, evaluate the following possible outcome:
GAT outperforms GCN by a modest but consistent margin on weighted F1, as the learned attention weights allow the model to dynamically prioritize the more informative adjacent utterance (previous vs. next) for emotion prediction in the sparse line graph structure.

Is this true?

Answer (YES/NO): YES